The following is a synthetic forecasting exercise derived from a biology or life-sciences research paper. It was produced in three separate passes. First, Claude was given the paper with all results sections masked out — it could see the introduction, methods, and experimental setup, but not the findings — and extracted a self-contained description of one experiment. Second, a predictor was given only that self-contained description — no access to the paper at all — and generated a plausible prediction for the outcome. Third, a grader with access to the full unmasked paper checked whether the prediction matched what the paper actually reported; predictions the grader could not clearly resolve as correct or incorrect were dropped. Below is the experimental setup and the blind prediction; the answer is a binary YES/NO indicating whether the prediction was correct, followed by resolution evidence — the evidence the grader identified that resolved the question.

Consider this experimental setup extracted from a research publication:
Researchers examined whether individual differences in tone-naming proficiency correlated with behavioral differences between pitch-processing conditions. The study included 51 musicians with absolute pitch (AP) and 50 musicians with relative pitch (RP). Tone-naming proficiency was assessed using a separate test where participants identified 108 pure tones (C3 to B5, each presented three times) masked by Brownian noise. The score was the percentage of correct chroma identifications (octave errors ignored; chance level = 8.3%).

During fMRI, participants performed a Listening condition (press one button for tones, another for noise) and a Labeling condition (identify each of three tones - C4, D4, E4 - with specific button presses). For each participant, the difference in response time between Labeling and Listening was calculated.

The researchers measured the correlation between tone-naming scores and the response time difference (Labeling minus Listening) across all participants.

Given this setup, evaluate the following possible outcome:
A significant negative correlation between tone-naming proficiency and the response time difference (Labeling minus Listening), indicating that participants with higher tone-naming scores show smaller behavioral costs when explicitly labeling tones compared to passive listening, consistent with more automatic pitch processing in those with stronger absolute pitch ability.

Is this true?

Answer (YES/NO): YES